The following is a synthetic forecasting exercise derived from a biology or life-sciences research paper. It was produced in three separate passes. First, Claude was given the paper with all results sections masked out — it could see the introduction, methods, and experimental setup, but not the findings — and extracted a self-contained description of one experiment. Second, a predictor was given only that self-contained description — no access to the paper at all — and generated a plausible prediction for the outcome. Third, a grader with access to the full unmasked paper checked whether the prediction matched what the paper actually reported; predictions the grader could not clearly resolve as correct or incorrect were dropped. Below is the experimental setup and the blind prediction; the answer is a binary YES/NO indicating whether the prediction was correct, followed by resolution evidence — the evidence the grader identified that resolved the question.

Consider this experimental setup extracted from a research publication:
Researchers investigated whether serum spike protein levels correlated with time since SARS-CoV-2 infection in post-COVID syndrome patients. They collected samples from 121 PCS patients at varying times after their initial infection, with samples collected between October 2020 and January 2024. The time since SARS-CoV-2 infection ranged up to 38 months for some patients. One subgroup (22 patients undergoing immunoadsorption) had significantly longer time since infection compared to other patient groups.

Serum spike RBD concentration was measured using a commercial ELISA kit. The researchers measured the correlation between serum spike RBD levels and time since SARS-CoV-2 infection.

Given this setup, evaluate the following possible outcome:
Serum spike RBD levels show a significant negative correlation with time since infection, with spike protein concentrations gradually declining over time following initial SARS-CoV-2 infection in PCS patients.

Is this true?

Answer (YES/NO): NO